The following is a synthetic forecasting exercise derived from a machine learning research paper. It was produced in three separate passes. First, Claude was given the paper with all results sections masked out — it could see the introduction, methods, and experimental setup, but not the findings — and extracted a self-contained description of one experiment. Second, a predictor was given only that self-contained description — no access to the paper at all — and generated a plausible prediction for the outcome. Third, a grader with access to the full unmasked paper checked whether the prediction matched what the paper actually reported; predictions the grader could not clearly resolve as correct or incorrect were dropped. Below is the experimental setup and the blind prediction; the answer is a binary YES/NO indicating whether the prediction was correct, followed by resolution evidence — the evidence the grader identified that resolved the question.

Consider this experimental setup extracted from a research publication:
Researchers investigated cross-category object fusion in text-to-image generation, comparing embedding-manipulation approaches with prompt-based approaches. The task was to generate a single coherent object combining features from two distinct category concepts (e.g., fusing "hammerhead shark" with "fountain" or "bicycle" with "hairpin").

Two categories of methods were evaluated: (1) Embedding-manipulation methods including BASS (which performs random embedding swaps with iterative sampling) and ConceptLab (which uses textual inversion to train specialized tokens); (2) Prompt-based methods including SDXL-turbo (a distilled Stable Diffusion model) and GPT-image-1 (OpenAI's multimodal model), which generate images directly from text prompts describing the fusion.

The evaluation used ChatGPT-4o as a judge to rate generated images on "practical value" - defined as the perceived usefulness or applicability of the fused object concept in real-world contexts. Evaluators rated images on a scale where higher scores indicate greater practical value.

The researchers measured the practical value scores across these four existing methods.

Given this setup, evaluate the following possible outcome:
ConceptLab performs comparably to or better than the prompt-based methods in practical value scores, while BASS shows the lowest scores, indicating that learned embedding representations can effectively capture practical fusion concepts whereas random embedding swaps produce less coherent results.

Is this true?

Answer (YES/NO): NO